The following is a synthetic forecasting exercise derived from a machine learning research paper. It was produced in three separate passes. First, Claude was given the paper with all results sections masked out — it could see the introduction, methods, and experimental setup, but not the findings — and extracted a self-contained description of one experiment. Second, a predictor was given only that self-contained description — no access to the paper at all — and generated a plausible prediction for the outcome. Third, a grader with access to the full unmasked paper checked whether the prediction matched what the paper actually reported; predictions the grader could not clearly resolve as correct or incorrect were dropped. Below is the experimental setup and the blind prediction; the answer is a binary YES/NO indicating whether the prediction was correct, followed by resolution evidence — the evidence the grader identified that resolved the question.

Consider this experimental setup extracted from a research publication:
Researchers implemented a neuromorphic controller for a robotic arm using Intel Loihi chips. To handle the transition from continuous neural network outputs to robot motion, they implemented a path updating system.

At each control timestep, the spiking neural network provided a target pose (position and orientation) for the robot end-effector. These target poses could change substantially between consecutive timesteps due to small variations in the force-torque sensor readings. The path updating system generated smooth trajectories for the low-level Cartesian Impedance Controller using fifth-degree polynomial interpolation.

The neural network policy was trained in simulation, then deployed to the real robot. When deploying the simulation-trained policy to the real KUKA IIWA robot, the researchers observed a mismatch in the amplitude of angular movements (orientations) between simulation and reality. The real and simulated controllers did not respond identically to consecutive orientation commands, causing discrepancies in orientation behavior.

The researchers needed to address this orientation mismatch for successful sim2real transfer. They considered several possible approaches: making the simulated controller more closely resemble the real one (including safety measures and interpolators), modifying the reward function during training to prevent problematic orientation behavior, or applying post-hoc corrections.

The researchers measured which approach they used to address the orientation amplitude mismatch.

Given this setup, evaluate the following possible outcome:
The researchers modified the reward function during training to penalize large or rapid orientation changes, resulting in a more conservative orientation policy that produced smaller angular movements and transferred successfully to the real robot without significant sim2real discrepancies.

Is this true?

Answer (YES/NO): NO